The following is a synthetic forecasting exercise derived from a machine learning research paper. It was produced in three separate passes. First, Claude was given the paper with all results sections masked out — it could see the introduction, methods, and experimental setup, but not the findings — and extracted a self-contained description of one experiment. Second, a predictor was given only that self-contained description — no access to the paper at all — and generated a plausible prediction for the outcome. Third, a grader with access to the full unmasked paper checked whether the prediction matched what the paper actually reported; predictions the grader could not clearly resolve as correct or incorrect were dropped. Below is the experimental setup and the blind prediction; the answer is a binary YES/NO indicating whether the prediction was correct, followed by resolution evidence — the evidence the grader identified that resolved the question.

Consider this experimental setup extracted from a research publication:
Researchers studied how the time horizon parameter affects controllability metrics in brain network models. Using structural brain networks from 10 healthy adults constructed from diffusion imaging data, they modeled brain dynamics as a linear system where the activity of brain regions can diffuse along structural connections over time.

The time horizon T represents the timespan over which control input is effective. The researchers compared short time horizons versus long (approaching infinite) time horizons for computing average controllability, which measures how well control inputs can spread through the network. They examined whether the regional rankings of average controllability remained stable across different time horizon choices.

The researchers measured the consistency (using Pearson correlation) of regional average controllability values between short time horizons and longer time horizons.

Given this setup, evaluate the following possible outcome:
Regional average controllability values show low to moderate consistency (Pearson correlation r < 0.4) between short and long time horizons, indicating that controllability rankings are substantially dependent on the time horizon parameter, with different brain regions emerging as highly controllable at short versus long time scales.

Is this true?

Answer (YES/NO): NO